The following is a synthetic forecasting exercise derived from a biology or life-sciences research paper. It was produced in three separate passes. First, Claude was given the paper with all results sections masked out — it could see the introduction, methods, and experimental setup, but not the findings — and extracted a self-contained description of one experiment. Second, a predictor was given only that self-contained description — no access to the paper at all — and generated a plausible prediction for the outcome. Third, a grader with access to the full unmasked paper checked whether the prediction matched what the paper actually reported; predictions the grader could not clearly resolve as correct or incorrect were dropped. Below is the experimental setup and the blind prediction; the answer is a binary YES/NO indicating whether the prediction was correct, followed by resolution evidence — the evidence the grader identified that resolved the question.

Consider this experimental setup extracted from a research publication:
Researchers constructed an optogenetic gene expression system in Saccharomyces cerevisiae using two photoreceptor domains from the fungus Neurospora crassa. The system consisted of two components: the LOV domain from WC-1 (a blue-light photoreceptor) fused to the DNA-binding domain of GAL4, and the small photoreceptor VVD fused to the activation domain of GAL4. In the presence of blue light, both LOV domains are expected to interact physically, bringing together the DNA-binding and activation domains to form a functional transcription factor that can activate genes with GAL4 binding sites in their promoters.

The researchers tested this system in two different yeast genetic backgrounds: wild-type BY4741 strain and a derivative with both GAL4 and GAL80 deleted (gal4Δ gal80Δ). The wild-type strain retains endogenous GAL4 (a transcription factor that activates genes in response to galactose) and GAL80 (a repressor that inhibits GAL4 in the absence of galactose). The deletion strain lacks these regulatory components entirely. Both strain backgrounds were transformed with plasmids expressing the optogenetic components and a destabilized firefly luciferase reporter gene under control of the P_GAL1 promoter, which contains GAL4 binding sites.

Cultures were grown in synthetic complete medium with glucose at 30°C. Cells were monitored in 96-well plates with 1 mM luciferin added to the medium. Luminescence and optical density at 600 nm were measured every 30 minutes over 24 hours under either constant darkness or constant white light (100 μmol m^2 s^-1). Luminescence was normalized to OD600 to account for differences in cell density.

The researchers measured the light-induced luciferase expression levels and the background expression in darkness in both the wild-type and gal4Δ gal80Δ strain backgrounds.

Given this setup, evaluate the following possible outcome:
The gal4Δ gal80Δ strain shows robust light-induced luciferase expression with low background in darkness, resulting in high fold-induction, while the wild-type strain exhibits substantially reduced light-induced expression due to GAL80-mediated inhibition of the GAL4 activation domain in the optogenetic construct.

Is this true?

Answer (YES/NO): NO